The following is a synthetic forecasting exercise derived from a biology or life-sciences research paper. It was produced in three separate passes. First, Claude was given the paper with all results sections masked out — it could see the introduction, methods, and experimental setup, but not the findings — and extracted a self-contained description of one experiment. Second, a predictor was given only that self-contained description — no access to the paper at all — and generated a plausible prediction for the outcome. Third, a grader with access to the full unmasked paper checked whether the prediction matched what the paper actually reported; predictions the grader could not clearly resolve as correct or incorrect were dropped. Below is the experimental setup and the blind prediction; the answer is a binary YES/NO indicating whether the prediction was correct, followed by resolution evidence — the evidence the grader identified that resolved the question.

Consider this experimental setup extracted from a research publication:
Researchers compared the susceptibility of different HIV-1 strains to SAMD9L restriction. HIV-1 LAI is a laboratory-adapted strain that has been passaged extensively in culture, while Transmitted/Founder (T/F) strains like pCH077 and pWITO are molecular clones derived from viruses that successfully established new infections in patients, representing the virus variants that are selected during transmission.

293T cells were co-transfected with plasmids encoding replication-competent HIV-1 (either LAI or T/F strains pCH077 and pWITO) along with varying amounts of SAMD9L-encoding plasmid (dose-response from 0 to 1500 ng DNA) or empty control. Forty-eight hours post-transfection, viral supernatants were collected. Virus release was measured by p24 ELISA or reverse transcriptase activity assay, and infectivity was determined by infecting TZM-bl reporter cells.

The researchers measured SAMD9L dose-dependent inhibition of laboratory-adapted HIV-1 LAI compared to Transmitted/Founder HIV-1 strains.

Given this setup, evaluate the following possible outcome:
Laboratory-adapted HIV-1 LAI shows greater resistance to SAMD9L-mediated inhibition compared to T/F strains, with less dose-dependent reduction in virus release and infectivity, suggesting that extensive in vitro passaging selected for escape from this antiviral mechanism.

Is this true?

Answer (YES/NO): YES